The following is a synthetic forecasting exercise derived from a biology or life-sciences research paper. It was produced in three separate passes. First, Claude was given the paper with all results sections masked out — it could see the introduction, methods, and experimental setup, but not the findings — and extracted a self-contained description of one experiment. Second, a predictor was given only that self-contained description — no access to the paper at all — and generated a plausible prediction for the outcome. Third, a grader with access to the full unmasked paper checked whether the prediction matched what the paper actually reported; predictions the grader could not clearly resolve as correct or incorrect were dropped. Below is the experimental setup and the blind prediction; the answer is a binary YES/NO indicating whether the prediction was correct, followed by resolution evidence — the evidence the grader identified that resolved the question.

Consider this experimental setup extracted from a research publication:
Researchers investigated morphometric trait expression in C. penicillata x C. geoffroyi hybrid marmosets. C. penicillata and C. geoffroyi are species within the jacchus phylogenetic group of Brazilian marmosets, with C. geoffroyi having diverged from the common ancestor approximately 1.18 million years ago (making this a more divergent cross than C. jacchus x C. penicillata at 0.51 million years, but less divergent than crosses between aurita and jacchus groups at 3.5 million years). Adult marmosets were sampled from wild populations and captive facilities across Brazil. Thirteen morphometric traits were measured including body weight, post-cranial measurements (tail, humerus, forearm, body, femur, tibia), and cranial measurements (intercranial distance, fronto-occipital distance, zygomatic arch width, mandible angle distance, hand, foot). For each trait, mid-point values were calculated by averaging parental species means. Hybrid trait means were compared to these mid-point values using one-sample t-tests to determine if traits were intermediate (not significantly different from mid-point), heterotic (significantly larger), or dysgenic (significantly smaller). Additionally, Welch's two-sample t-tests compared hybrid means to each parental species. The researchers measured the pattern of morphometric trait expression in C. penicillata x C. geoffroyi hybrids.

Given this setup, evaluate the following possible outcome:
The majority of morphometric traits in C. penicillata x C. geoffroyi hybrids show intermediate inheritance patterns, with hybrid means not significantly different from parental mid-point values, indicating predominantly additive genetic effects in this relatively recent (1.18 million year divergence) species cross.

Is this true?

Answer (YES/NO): NO